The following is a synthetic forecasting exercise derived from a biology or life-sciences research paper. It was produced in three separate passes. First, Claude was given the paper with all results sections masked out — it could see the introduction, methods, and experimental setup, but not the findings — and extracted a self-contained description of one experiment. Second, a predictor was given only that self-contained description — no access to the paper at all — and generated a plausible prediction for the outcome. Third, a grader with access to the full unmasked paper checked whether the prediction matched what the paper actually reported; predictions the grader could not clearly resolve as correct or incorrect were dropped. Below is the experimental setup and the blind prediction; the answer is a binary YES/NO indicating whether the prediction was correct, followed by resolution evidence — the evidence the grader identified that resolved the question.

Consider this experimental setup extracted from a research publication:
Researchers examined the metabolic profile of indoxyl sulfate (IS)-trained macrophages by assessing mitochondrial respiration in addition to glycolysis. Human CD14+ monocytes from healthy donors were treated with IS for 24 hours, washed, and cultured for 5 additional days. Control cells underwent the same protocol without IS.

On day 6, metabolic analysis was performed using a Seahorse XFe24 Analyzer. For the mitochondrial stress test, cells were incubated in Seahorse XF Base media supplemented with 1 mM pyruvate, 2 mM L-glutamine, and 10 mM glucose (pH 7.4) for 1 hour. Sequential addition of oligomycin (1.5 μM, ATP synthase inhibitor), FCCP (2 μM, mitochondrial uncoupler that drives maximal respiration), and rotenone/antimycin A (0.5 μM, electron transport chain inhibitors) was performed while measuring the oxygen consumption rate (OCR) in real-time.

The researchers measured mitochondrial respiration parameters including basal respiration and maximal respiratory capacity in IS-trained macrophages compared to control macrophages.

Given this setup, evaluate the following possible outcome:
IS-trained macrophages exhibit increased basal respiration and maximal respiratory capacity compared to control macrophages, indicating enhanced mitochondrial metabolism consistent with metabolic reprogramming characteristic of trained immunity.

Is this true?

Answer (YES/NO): YES